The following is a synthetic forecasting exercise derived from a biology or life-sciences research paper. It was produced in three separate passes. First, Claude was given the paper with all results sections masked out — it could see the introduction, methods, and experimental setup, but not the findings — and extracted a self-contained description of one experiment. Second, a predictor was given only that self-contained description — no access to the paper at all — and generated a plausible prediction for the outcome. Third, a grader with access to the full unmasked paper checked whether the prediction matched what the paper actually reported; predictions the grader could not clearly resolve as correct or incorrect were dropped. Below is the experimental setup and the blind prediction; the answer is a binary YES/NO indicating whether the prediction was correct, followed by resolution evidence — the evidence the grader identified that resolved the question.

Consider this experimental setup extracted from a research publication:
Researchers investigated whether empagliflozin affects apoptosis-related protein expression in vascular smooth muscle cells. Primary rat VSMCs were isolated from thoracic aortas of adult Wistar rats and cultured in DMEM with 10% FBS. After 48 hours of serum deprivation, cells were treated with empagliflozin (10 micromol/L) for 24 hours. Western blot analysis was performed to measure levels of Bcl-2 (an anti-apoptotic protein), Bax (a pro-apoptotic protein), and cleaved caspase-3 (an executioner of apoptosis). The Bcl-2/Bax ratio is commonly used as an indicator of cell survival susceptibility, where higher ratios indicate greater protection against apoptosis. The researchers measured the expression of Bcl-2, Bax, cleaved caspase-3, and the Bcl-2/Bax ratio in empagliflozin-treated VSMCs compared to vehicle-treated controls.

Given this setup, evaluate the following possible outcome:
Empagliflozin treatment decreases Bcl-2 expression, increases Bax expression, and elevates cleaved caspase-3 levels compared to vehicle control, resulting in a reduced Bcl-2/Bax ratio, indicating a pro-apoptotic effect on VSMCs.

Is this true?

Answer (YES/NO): NO